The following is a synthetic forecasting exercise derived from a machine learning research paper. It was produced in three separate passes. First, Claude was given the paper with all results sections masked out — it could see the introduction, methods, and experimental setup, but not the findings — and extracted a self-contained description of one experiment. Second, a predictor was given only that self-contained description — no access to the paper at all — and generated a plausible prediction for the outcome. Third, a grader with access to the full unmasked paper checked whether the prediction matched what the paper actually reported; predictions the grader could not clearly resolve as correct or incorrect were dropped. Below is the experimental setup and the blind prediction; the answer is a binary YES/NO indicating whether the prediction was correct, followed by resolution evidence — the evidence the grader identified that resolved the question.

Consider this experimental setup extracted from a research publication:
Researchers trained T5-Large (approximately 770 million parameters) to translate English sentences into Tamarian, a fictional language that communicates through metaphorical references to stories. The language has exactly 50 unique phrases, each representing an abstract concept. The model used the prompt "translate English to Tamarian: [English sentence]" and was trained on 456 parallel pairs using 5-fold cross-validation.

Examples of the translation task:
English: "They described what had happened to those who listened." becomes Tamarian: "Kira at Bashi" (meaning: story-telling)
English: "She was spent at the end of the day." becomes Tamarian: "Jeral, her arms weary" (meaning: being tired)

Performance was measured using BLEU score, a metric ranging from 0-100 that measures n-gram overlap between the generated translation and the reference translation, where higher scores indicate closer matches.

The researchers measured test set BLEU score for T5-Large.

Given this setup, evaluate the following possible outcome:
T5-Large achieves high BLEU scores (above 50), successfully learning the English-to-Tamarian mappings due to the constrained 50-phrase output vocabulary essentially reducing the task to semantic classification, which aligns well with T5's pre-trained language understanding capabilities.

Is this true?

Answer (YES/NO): YES